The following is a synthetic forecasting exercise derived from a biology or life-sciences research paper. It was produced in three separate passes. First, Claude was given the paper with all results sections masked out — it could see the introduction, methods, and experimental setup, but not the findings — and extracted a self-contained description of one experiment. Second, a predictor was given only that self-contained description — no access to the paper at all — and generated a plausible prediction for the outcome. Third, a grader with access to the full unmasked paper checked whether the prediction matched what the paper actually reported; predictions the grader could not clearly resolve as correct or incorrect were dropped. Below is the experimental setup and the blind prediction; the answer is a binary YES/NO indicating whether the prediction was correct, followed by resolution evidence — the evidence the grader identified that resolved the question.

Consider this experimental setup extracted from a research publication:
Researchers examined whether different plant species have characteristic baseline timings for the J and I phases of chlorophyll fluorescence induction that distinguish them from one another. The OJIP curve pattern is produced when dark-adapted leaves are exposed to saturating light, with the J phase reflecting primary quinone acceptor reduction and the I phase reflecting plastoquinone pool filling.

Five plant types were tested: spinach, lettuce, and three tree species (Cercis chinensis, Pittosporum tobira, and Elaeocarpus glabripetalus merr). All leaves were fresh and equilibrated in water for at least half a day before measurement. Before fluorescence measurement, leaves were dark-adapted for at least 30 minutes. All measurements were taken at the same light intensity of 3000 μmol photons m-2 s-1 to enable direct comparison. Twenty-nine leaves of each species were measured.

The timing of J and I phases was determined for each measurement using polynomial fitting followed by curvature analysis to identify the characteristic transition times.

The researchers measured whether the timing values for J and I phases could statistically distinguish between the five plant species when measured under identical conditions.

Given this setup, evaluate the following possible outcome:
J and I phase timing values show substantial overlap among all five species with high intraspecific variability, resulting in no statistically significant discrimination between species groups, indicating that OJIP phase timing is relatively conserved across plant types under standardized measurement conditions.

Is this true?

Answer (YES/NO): NO